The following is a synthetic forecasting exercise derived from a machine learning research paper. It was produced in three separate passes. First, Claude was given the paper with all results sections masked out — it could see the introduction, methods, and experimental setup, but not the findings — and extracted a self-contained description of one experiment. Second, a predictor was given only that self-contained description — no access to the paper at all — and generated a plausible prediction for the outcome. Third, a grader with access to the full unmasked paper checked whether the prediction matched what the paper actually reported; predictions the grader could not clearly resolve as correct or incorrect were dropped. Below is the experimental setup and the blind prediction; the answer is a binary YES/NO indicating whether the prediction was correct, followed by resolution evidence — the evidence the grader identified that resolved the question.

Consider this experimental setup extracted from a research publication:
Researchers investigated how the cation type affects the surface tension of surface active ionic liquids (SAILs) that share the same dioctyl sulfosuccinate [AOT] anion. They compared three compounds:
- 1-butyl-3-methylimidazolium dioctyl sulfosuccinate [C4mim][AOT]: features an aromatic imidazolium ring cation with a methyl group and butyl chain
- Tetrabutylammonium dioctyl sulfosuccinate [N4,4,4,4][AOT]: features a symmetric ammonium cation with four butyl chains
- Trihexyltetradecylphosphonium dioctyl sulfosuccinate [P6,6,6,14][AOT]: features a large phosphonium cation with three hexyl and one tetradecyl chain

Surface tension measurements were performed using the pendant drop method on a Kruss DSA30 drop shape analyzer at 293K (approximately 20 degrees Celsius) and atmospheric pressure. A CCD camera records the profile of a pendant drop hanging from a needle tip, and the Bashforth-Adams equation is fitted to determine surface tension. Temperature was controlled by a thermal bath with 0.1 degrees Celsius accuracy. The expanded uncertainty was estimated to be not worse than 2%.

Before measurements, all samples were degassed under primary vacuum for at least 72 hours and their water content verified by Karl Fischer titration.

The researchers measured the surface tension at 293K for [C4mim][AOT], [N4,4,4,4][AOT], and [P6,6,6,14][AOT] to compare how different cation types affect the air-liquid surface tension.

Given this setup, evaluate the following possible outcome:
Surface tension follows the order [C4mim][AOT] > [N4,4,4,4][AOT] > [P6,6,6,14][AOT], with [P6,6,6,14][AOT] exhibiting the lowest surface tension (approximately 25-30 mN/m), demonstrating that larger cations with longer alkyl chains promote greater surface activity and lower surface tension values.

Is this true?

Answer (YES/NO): NO